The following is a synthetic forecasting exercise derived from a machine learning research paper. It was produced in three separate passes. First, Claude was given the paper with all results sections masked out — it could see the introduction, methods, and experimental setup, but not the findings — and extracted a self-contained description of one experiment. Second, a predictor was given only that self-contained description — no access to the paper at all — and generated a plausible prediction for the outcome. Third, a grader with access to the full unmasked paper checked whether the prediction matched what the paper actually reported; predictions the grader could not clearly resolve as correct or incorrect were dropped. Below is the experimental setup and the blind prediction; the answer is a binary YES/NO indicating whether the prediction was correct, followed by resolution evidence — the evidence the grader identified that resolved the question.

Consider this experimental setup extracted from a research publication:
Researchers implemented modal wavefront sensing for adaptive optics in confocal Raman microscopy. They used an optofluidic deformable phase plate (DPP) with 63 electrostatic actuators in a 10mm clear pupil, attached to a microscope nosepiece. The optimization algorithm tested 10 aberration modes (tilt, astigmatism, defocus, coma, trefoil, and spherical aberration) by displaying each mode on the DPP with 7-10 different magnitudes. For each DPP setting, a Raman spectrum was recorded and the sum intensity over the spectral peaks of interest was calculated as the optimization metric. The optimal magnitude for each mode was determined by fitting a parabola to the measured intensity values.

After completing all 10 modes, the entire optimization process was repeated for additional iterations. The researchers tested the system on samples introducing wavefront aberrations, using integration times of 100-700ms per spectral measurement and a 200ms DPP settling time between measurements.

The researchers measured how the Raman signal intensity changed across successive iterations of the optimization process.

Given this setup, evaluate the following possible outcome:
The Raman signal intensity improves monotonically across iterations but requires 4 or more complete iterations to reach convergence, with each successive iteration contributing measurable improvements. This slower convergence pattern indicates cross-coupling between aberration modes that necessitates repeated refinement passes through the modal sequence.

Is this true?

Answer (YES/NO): NO